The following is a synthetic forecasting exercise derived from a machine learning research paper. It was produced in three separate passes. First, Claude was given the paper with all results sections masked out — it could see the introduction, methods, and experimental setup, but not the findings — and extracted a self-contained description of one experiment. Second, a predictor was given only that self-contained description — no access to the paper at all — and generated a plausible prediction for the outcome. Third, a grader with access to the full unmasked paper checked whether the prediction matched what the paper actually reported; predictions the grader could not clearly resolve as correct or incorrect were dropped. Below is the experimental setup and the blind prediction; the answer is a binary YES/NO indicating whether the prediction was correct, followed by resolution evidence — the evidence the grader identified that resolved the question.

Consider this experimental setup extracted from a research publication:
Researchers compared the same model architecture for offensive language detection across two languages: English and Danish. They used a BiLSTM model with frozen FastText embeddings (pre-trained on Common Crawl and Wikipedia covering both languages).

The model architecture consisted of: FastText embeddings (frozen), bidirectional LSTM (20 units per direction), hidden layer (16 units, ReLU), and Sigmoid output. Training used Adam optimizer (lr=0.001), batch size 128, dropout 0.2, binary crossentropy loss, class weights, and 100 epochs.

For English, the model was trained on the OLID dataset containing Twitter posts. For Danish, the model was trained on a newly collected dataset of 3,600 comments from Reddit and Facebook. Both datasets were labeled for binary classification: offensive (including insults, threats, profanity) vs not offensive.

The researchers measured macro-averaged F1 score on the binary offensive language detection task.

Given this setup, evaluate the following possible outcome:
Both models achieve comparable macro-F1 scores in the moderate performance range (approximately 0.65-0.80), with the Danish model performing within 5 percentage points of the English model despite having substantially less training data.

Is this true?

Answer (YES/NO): NO